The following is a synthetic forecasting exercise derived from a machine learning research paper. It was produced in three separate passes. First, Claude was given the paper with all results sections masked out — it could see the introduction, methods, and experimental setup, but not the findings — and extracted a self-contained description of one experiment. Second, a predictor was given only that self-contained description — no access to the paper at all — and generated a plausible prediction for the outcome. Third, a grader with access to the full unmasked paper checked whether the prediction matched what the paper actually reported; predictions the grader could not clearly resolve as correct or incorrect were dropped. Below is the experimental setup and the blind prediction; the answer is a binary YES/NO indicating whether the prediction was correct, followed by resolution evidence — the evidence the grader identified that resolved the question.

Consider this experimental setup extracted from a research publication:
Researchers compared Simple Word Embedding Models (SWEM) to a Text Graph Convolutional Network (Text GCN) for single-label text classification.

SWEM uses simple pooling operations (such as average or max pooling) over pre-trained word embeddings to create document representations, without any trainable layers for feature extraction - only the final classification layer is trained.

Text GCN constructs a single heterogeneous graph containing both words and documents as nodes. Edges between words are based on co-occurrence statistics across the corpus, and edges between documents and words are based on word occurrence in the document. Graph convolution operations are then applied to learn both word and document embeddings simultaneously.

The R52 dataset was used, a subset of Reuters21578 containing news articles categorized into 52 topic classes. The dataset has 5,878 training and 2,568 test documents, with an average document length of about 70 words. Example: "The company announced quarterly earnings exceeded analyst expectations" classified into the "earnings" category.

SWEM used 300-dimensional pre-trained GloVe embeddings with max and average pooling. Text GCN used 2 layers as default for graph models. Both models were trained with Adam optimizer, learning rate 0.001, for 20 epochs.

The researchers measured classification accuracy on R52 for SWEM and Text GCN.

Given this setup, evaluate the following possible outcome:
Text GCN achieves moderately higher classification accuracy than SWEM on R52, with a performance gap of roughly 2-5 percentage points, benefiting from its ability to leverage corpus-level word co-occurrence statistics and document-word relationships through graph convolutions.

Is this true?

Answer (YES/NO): NO